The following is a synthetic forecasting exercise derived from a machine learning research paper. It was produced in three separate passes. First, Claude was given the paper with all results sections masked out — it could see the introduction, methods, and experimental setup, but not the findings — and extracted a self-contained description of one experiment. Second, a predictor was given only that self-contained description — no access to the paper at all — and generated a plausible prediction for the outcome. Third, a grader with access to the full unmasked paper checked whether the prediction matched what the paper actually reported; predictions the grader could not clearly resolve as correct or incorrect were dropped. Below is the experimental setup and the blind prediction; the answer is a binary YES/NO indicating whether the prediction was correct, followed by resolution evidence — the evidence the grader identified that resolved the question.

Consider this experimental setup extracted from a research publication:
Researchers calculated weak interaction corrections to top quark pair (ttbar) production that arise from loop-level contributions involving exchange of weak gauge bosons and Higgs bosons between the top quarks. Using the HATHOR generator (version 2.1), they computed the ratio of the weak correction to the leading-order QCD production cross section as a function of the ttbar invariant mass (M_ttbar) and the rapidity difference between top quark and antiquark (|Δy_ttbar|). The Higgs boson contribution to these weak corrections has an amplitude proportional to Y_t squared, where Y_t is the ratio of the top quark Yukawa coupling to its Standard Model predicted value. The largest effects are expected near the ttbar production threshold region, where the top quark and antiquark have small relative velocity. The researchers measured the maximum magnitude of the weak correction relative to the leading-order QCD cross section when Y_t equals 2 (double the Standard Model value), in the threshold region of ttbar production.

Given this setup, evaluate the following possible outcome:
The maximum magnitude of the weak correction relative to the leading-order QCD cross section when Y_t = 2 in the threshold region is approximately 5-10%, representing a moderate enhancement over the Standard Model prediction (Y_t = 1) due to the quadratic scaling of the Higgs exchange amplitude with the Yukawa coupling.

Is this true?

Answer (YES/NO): NO